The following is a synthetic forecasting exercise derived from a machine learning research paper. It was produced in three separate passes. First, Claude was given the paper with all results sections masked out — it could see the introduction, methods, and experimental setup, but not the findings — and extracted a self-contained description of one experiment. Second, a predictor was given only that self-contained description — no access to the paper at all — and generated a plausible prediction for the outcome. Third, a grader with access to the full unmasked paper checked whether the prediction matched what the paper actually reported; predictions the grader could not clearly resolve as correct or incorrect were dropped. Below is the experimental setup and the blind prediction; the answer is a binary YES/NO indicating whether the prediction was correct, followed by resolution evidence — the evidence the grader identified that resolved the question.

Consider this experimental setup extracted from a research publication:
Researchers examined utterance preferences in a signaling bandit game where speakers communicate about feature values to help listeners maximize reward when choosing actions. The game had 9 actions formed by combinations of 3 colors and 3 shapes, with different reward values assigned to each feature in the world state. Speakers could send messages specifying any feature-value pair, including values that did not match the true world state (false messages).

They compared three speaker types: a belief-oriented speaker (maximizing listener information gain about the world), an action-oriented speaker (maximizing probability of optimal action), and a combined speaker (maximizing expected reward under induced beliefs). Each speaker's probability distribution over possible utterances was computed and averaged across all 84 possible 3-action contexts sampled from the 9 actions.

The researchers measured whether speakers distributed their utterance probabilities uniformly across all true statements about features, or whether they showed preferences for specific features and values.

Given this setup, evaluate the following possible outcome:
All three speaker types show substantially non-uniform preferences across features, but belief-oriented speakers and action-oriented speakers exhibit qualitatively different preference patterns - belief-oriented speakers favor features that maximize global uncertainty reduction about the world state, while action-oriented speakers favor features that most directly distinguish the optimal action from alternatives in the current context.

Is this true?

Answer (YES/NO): NO